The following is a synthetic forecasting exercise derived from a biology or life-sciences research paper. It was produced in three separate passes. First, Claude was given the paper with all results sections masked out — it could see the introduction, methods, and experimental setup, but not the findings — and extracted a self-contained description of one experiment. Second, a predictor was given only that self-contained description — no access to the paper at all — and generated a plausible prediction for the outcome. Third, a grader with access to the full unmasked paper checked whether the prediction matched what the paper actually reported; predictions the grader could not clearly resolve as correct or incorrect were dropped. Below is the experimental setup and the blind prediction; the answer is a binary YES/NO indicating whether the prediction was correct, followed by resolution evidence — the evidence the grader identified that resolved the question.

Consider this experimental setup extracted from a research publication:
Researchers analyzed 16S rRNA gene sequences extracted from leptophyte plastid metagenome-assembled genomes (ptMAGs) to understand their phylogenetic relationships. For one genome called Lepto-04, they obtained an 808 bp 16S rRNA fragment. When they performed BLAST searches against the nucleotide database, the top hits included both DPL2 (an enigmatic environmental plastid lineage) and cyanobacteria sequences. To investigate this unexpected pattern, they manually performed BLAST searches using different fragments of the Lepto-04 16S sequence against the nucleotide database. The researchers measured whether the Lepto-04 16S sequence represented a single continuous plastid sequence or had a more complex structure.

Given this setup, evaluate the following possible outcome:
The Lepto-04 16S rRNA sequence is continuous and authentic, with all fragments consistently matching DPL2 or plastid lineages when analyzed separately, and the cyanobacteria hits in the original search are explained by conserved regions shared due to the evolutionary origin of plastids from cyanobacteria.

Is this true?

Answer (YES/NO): NO